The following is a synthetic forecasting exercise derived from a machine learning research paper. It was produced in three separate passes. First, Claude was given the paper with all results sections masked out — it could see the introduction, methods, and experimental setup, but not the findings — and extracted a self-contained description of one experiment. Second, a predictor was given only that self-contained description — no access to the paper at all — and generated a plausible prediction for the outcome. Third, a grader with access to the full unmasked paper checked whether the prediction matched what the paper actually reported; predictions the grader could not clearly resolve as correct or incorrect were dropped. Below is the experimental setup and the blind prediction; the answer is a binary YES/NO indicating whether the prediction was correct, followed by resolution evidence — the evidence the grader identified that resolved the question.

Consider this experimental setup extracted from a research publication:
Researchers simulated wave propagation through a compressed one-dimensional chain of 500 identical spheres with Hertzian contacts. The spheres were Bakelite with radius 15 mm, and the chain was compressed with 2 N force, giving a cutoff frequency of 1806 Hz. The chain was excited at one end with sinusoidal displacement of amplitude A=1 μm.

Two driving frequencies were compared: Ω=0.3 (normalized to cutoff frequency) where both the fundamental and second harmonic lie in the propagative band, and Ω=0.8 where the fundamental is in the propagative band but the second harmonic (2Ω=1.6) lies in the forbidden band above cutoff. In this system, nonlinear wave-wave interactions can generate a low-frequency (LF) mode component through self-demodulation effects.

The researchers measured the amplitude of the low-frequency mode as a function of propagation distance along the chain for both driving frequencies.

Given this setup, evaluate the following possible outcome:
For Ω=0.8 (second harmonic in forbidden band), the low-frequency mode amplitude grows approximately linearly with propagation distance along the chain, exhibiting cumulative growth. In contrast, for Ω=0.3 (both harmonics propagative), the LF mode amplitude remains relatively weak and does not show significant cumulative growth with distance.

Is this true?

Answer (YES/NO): NO